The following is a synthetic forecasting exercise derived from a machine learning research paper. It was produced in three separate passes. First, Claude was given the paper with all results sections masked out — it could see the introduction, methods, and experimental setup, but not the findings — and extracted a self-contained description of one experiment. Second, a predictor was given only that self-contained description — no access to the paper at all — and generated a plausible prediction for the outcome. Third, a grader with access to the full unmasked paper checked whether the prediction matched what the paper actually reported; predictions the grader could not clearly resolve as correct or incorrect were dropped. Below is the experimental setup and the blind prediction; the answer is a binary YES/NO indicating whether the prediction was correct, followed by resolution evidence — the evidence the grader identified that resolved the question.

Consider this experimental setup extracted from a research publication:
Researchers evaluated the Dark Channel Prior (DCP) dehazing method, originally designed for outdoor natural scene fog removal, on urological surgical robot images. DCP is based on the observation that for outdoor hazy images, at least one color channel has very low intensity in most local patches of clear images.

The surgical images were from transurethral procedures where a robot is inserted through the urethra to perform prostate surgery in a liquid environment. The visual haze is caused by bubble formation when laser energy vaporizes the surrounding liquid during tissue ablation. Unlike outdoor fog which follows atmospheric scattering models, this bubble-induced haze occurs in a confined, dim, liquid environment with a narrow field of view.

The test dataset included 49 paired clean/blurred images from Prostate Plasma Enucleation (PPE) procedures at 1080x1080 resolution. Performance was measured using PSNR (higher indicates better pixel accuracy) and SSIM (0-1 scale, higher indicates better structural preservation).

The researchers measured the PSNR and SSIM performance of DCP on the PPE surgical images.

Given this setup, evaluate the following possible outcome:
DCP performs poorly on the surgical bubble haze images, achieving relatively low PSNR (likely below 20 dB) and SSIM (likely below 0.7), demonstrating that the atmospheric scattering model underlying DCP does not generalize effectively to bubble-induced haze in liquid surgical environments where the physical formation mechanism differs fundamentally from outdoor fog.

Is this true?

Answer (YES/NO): YES